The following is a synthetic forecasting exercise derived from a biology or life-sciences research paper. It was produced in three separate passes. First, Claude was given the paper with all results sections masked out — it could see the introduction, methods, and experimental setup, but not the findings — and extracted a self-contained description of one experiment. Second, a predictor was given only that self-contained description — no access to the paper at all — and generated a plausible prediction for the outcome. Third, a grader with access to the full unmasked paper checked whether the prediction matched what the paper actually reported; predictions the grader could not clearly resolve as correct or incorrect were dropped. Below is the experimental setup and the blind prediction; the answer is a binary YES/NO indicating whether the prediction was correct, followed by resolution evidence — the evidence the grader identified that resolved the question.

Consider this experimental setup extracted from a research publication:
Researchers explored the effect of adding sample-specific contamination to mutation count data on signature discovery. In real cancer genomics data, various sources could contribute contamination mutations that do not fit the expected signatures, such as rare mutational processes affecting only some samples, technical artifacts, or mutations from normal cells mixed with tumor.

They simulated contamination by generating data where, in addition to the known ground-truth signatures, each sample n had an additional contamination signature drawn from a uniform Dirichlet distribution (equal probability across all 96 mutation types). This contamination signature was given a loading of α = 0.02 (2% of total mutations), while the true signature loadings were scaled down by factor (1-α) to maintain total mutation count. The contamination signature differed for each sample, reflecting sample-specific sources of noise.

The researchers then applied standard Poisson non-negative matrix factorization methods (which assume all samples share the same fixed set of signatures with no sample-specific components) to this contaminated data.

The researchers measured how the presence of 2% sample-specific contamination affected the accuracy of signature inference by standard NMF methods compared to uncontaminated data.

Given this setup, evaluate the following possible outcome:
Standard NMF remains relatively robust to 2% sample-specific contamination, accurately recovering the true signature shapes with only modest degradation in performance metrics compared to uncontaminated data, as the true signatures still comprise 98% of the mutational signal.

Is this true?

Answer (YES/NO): NO